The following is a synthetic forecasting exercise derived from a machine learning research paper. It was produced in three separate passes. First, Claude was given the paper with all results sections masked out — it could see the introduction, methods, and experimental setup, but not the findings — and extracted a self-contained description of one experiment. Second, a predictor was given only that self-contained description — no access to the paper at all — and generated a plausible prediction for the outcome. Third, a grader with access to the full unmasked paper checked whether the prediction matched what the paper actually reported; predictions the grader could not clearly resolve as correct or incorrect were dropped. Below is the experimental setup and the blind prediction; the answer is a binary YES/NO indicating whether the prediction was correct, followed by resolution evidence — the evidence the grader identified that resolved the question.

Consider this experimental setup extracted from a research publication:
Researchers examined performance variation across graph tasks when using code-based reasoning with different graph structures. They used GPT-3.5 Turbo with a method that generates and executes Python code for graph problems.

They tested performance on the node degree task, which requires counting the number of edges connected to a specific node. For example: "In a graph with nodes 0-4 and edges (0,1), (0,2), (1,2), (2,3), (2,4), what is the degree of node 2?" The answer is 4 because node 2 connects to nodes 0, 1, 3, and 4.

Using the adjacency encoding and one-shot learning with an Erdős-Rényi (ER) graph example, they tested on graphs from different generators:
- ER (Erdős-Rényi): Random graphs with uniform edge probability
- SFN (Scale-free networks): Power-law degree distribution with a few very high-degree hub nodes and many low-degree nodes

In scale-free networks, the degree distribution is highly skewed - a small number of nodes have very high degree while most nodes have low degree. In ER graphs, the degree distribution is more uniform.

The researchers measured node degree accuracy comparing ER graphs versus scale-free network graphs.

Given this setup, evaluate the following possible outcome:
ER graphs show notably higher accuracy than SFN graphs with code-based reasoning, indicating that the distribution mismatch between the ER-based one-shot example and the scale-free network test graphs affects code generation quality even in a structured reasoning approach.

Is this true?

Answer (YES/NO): NO